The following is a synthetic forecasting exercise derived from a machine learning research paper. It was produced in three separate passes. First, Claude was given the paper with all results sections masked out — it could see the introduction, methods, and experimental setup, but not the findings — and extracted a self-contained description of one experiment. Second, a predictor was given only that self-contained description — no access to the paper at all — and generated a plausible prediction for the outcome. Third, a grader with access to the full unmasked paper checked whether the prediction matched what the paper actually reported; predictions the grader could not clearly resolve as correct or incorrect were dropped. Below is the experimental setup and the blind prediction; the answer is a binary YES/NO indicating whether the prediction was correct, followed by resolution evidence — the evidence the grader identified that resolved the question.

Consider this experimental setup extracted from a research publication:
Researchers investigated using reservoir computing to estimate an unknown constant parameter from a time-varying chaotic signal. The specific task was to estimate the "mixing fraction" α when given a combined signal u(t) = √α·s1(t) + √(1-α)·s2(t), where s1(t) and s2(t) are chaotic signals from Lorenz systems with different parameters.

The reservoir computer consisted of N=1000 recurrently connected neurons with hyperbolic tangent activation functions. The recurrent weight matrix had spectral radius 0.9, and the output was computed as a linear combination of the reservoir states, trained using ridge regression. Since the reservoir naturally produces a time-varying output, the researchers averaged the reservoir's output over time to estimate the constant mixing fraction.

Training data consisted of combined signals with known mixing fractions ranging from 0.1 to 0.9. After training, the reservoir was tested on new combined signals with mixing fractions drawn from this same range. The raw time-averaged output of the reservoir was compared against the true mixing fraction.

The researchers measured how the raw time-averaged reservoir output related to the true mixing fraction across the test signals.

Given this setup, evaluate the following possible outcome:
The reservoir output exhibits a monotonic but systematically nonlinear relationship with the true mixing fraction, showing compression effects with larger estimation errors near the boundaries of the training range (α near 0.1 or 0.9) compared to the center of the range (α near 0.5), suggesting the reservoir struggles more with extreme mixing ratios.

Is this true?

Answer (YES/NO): YES